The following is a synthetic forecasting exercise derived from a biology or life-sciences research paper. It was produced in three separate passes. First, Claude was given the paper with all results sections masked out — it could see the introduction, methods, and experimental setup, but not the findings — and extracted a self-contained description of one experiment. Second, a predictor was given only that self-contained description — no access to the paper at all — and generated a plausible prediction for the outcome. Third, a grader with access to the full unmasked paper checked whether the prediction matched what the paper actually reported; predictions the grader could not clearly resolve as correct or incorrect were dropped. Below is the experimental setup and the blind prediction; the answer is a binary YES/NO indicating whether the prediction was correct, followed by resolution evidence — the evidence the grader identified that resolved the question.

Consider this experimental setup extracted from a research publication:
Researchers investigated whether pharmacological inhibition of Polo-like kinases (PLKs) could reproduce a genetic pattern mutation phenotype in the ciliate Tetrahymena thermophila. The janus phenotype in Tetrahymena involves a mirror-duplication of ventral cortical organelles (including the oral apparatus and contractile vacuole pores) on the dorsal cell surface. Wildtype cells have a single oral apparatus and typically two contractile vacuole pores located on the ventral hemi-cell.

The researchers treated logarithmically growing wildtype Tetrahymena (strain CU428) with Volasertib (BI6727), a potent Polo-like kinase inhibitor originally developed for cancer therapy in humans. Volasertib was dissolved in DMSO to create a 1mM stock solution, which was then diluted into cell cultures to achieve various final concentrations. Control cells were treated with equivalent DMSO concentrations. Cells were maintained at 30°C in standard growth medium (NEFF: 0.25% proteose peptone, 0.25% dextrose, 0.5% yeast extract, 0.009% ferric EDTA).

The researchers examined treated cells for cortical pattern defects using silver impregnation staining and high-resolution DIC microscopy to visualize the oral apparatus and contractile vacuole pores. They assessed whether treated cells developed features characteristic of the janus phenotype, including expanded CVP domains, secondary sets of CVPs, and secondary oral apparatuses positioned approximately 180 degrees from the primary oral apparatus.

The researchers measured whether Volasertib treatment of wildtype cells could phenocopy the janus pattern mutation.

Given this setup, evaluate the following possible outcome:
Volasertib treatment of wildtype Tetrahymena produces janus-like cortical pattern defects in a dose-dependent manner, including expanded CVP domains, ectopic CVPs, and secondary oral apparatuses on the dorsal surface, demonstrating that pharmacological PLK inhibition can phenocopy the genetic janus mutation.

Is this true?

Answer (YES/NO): NO